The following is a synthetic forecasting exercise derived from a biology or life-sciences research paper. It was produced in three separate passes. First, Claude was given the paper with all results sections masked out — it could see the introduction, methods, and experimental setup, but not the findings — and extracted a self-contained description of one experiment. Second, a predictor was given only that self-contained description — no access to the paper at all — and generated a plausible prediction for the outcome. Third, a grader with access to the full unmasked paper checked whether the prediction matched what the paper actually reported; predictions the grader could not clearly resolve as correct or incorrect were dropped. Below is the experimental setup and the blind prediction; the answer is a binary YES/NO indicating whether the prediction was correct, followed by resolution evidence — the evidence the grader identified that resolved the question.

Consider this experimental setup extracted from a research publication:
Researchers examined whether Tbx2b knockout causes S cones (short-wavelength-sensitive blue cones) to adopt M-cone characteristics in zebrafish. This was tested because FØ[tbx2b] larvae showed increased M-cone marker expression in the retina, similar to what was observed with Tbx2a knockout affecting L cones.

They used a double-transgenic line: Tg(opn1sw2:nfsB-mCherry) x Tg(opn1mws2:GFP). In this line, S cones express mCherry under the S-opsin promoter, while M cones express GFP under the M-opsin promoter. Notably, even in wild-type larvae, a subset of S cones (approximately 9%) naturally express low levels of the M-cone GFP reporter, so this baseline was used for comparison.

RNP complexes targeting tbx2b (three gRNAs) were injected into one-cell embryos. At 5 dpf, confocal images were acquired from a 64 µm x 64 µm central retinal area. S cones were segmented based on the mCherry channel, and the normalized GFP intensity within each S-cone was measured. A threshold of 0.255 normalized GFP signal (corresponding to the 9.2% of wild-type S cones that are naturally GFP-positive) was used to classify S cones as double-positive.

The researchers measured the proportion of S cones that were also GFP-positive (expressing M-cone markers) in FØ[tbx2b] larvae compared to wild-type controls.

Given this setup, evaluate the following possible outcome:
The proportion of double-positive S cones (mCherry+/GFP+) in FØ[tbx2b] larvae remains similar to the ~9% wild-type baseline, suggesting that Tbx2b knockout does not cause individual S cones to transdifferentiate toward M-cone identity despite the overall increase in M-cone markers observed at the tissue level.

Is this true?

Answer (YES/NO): NO